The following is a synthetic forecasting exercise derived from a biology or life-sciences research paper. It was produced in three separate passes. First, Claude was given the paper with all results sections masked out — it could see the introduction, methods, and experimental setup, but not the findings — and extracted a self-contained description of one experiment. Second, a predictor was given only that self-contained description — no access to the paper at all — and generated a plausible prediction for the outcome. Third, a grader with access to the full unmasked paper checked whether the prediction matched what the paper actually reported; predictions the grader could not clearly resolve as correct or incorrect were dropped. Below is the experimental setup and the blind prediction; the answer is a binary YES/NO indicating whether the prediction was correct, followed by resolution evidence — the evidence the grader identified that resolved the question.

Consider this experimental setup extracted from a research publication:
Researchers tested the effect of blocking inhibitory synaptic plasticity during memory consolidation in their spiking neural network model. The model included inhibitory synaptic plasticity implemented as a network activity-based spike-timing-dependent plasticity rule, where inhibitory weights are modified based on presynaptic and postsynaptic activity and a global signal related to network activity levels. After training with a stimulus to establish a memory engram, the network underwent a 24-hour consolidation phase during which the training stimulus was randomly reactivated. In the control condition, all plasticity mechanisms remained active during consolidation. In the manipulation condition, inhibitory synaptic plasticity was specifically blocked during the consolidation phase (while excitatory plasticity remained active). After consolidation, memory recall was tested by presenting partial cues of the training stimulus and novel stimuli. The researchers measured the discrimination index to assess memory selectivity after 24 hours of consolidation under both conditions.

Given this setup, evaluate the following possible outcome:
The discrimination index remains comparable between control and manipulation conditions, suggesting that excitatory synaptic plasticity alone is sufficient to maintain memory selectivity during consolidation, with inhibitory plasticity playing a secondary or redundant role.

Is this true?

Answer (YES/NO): NO